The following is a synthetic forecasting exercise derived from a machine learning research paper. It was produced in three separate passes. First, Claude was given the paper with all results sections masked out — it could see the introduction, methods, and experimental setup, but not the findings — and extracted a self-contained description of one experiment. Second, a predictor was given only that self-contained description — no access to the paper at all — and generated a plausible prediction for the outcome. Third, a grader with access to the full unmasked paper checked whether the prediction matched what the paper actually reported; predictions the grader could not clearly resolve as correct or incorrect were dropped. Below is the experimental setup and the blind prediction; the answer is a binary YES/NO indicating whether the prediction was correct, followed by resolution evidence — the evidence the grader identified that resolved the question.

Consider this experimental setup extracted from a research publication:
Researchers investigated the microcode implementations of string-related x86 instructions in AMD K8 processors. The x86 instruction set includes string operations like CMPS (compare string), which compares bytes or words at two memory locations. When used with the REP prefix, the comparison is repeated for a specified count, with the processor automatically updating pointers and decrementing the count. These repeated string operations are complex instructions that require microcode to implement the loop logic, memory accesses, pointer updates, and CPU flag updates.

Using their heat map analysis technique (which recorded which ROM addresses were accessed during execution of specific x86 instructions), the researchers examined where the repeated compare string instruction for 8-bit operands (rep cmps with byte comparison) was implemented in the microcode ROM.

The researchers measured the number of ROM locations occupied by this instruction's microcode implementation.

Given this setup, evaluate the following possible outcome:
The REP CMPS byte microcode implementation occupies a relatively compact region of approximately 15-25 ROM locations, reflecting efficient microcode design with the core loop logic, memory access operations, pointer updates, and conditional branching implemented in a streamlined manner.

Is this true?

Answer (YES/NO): NO